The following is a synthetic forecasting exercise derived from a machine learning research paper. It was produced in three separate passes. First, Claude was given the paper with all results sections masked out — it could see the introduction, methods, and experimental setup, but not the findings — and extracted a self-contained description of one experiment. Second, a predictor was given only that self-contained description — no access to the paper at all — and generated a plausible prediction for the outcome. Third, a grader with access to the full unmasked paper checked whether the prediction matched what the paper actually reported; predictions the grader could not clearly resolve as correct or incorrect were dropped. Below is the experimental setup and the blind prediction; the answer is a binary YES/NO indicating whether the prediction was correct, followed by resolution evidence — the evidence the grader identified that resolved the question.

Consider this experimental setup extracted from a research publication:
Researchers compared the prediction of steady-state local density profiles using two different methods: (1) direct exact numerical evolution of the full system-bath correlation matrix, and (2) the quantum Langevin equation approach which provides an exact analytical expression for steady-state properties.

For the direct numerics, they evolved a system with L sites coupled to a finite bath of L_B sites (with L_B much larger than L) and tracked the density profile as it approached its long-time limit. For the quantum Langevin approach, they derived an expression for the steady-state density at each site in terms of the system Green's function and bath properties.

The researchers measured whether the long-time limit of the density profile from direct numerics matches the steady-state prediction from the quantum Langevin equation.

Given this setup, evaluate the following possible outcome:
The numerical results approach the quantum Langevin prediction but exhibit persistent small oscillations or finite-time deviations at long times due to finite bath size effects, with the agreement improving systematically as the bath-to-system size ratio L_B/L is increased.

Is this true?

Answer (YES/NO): NO